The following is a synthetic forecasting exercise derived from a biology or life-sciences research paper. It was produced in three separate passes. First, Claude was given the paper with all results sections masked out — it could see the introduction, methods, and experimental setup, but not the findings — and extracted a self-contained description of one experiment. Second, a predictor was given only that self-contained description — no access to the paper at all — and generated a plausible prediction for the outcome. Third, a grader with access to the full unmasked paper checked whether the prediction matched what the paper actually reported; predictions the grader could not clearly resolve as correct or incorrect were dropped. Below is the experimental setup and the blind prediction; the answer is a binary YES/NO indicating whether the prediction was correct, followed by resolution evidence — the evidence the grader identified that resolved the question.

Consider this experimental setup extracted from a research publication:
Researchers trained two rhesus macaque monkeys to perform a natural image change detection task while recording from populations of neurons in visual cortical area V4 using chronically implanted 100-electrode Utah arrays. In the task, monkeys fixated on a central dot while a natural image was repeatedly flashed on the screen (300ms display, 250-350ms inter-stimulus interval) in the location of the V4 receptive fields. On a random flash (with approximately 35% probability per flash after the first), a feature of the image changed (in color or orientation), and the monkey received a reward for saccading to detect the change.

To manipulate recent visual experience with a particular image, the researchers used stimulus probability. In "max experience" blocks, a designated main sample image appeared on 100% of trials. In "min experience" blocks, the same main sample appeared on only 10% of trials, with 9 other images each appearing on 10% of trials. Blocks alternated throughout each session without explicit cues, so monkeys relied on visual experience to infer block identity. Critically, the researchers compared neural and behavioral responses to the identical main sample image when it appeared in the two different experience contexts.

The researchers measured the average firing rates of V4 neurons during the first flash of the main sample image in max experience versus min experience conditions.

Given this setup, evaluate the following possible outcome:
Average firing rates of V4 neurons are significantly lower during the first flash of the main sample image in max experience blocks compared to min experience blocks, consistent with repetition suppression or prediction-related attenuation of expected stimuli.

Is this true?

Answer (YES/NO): YES